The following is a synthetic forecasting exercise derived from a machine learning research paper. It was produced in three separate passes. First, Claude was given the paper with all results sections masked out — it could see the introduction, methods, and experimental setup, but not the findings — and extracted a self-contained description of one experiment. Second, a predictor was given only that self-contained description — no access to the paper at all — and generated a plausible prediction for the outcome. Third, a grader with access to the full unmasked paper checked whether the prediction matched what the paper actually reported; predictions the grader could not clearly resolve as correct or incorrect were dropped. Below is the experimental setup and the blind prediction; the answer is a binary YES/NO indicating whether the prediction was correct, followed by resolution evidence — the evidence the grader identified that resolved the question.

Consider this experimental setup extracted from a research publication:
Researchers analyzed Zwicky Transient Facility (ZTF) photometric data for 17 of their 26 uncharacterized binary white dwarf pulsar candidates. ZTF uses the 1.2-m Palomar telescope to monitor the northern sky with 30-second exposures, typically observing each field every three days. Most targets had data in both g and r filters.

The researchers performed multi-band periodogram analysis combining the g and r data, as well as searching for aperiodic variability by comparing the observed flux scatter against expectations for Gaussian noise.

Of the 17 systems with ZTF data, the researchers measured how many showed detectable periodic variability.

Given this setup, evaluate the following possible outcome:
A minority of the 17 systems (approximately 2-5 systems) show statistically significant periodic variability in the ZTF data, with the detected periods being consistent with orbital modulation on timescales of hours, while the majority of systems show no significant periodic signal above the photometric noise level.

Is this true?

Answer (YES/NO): YES